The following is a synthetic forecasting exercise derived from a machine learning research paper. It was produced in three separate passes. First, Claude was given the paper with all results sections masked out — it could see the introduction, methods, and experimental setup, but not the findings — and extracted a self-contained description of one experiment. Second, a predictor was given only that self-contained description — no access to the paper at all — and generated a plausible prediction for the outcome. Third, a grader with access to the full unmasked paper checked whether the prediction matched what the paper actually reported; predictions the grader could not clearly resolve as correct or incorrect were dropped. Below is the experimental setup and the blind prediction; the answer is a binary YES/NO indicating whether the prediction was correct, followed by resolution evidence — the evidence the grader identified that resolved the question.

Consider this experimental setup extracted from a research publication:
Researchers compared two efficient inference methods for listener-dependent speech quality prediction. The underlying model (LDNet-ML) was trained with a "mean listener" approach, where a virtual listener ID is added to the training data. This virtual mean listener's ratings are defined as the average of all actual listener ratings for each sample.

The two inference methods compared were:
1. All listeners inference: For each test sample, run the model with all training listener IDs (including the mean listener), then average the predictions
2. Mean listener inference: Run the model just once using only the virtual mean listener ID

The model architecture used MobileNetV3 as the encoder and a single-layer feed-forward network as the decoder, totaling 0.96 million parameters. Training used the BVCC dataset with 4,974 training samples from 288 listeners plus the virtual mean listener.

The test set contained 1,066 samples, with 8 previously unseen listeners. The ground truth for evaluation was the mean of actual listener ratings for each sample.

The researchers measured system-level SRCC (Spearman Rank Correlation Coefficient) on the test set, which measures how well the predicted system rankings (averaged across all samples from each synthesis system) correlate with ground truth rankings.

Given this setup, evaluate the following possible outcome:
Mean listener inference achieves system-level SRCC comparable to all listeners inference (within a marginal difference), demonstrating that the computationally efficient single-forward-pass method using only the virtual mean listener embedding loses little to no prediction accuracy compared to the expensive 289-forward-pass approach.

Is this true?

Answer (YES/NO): NO